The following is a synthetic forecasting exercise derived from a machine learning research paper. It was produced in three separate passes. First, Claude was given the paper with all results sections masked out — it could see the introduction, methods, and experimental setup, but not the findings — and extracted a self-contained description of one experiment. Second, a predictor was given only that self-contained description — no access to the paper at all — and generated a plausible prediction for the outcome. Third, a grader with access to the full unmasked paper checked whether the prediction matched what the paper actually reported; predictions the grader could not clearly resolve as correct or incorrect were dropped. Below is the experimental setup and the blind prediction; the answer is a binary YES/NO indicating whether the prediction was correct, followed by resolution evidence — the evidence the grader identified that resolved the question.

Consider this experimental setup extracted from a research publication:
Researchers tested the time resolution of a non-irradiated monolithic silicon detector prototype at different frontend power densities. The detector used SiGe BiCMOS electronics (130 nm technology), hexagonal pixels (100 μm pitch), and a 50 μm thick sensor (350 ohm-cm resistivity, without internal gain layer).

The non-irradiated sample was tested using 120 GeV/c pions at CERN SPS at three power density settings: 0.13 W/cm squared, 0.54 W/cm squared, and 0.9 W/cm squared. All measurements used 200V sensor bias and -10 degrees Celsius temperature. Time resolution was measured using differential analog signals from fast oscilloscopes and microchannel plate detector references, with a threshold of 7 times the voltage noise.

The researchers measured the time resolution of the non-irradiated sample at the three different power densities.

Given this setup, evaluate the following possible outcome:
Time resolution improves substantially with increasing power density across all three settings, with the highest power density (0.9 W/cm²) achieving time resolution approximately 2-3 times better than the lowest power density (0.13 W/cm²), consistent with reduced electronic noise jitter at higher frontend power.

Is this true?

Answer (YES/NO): NO